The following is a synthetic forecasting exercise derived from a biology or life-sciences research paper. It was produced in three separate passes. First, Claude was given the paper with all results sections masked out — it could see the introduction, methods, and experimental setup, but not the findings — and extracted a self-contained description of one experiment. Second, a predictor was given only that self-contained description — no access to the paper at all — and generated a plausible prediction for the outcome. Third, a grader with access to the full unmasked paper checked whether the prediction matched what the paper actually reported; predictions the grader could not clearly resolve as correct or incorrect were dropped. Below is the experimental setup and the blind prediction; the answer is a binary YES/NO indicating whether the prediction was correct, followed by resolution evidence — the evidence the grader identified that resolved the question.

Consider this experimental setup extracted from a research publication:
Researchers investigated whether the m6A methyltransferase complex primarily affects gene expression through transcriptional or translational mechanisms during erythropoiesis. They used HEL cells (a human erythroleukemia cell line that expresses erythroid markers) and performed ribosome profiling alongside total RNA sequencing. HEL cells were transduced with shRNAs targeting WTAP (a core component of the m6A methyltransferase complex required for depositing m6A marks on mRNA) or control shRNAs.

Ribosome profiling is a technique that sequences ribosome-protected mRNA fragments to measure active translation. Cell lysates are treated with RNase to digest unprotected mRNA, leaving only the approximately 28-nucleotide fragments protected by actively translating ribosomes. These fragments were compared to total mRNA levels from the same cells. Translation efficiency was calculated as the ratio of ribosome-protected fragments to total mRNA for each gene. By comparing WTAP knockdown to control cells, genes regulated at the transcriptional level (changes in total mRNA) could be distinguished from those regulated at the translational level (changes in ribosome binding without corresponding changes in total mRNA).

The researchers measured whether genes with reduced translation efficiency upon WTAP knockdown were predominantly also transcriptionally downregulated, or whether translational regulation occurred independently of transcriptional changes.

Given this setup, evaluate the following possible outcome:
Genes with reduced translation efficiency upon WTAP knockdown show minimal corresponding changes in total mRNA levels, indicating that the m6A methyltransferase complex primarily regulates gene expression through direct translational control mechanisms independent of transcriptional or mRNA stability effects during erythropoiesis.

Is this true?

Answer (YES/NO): YES